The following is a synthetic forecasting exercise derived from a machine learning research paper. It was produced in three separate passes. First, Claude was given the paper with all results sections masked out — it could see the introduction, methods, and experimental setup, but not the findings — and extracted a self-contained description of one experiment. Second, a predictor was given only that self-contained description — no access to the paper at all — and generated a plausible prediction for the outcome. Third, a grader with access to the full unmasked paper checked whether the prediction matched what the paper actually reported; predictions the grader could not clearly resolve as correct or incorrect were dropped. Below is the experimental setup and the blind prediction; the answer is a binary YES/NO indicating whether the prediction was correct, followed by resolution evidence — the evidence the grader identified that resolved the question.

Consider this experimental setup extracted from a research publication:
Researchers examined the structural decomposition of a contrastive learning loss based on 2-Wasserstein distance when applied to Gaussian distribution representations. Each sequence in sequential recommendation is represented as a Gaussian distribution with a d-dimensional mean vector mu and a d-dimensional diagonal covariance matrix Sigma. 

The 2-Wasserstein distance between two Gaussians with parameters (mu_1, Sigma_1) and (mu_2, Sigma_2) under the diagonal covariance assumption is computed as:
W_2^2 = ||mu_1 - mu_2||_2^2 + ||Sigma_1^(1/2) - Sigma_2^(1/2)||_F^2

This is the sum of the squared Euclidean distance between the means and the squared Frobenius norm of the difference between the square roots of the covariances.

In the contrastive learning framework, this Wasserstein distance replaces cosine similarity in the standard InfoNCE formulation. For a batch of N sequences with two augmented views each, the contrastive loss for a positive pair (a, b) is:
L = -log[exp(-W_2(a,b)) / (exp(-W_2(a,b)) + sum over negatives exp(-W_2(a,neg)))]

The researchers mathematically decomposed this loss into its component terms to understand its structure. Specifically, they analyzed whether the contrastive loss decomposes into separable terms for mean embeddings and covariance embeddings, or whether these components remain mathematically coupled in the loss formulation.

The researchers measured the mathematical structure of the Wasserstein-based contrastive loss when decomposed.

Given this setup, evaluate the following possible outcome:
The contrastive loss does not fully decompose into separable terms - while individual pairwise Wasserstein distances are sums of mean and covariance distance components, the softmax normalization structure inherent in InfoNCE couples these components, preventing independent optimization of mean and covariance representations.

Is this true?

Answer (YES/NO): NO